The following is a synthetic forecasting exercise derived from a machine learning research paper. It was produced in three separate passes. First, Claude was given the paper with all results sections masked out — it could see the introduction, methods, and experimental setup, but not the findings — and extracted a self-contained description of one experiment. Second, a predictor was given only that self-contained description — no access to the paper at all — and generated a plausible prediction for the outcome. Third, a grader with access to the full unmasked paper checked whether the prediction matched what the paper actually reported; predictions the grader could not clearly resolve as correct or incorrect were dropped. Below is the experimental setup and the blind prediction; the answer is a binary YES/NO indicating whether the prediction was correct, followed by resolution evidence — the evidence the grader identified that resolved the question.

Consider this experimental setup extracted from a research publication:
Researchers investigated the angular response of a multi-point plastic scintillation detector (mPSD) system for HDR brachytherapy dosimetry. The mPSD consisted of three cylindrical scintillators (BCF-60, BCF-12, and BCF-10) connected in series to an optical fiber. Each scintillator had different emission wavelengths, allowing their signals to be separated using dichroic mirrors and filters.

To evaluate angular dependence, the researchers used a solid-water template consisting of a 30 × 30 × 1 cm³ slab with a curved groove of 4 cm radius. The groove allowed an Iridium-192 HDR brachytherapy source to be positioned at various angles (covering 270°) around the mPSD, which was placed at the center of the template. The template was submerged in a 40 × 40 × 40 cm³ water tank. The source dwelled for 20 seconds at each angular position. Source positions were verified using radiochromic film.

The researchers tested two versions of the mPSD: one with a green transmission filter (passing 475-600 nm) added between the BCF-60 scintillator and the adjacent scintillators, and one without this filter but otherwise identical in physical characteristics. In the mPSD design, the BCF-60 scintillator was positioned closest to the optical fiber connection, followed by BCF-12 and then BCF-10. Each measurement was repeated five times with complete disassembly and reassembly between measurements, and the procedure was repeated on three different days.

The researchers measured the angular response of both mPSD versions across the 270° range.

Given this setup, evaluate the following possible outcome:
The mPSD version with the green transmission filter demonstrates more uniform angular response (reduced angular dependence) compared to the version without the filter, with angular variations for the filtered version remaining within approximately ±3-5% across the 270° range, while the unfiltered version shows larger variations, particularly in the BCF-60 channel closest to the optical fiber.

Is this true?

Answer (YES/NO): NO